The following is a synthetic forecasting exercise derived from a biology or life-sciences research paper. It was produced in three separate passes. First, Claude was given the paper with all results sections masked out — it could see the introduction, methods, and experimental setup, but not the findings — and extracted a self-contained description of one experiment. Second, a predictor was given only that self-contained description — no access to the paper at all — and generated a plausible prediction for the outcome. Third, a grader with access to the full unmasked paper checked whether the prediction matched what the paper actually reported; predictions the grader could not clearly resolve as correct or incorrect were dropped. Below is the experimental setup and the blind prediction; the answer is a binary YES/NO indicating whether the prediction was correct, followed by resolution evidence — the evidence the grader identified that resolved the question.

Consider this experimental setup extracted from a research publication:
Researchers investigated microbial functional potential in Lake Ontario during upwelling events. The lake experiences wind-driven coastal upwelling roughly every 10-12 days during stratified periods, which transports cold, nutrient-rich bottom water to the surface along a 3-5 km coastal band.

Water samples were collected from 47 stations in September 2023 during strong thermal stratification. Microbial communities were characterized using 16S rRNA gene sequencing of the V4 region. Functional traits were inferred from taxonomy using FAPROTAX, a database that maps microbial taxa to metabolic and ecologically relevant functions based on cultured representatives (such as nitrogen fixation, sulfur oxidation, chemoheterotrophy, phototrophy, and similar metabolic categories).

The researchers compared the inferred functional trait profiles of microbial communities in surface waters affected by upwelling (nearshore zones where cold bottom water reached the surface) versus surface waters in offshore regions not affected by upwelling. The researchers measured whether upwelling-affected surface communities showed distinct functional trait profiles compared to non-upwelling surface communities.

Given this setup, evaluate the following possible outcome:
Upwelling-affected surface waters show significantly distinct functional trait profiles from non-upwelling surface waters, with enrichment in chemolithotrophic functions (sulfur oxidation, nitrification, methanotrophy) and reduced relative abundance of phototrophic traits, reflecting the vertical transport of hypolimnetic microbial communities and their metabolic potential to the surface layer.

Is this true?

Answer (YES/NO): NO